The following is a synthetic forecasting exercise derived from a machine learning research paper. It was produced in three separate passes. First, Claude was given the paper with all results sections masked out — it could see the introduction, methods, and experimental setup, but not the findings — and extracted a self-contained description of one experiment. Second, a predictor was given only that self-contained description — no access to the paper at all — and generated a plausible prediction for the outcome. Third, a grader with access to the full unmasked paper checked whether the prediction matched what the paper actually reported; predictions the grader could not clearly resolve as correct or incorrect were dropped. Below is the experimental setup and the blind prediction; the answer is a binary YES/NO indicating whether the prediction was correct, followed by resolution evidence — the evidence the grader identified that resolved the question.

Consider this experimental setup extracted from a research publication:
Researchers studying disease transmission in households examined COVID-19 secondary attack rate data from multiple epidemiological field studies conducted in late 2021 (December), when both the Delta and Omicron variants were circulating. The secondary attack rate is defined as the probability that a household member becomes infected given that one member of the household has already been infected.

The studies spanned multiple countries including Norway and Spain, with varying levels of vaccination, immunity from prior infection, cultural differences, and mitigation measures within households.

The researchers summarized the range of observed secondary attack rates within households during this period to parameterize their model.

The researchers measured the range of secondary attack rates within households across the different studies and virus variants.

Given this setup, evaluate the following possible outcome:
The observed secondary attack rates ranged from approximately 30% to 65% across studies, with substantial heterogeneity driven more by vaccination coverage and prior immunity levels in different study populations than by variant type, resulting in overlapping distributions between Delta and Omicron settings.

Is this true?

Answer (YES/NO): NO